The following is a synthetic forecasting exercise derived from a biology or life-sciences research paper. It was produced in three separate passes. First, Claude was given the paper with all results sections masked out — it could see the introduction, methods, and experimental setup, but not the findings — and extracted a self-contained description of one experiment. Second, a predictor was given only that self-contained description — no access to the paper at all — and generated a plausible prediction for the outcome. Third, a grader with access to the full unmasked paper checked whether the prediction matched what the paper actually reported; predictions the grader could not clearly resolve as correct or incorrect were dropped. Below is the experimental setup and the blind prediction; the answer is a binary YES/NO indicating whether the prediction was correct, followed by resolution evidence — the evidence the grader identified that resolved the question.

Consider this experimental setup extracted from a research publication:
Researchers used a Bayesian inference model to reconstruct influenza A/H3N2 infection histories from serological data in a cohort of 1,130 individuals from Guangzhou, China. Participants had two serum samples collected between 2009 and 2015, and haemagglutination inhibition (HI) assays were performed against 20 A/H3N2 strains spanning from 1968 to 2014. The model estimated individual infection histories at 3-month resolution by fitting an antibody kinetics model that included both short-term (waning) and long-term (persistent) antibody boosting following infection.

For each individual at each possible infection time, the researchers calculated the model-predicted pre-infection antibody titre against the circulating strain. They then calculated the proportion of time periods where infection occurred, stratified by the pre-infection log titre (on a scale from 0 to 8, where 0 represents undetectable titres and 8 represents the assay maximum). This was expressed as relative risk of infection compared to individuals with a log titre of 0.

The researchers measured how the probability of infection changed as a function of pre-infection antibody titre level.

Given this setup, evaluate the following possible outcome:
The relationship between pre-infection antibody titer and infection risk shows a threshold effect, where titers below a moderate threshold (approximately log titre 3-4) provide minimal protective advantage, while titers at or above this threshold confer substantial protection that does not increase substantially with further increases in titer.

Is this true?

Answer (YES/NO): NO